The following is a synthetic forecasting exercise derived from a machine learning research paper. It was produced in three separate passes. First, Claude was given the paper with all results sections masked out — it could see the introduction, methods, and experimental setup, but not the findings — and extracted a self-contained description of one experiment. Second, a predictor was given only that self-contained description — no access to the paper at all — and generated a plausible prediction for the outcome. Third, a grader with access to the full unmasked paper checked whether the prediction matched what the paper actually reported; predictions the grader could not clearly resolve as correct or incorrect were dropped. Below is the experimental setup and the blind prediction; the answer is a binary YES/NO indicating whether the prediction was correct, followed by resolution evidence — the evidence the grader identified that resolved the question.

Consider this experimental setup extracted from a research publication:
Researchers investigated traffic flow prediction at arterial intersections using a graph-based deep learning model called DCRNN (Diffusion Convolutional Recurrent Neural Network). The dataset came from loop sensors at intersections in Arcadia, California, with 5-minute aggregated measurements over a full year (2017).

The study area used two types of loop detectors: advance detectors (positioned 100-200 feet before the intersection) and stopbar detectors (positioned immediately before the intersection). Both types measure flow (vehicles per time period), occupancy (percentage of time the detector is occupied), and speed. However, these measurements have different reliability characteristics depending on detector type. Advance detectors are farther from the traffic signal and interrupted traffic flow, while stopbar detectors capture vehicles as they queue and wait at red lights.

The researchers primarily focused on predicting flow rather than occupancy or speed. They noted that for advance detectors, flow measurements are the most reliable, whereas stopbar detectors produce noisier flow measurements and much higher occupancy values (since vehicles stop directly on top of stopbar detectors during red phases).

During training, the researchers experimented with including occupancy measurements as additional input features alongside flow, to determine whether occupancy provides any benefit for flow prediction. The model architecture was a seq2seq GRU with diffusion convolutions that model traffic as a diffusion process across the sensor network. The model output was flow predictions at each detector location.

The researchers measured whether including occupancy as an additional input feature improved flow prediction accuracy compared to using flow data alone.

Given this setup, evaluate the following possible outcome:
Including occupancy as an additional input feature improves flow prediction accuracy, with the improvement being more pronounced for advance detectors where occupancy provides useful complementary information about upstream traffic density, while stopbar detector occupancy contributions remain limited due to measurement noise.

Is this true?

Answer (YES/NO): NO